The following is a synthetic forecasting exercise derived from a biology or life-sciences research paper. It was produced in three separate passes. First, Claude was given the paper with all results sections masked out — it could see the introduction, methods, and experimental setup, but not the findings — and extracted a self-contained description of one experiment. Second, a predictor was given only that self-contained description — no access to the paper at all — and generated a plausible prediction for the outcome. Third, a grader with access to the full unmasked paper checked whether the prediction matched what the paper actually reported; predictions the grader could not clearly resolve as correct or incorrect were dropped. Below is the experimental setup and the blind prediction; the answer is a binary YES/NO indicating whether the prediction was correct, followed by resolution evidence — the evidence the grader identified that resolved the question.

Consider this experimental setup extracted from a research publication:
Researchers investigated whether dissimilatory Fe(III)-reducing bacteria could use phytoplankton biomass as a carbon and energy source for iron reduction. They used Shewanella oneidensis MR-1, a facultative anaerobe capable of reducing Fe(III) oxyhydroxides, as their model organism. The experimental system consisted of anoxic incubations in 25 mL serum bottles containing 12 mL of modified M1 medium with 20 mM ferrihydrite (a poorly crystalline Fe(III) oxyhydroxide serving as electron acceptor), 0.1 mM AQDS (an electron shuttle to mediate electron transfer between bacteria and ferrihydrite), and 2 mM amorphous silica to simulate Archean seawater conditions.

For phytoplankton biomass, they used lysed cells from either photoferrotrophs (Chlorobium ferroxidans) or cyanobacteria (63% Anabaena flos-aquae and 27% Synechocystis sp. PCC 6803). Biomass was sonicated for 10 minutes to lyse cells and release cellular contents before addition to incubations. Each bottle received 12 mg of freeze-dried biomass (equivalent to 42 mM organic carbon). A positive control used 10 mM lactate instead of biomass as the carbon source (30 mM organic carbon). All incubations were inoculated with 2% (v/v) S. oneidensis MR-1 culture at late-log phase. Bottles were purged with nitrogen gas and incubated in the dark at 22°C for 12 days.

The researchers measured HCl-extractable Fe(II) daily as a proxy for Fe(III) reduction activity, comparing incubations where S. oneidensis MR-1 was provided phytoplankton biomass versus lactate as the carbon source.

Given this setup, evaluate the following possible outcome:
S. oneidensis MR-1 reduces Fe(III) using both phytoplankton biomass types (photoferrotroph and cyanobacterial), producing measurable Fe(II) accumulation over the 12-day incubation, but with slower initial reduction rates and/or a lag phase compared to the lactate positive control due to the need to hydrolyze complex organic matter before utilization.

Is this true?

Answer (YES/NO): NO